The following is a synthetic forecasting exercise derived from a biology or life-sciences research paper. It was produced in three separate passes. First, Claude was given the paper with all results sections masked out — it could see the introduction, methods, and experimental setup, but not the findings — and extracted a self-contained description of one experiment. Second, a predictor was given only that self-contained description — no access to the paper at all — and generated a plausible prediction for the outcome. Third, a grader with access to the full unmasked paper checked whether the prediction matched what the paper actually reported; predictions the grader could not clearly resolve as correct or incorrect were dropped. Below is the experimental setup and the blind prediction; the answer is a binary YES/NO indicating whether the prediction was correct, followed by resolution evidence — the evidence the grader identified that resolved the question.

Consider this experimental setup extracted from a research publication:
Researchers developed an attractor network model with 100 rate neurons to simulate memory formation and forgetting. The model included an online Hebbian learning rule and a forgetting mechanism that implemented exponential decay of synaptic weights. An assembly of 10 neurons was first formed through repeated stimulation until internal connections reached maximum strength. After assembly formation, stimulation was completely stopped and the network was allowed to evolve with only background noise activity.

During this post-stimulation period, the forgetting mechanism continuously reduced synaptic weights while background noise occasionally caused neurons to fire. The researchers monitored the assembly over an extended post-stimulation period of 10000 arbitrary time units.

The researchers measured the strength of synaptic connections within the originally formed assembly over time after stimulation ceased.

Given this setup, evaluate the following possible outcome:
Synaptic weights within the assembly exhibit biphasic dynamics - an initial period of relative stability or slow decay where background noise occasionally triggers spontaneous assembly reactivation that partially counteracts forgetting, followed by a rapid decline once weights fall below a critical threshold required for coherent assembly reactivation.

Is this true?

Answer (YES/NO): NO